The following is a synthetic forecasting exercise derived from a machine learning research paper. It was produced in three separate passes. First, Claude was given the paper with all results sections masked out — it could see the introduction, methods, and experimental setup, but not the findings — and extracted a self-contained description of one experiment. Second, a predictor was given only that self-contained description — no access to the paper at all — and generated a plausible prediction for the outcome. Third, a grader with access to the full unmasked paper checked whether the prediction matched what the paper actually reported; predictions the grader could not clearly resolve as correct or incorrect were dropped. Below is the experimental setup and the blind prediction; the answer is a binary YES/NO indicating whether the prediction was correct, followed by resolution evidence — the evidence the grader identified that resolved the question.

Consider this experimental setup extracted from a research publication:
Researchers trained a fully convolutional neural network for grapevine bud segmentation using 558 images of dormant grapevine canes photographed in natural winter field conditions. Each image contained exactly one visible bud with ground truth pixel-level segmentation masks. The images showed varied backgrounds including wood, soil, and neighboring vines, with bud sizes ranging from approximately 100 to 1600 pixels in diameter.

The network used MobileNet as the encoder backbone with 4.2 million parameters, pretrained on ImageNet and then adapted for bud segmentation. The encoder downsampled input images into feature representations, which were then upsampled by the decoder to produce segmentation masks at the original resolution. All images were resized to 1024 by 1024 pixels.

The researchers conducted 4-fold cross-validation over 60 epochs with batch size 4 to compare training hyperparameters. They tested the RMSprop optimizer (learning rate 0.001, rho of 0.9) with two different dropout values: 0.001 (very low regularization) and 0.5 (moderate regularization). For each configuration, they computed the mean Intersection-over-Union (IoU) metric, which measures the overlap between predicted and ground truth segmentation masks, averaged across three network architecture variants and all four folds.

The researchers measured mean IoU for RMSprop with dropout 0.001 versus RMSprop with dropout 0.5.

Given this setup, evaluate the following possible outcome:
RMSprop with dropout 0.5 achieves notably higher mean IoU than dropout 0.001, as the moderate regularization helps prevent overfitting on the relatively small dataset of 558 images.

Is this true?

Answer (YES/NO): NO